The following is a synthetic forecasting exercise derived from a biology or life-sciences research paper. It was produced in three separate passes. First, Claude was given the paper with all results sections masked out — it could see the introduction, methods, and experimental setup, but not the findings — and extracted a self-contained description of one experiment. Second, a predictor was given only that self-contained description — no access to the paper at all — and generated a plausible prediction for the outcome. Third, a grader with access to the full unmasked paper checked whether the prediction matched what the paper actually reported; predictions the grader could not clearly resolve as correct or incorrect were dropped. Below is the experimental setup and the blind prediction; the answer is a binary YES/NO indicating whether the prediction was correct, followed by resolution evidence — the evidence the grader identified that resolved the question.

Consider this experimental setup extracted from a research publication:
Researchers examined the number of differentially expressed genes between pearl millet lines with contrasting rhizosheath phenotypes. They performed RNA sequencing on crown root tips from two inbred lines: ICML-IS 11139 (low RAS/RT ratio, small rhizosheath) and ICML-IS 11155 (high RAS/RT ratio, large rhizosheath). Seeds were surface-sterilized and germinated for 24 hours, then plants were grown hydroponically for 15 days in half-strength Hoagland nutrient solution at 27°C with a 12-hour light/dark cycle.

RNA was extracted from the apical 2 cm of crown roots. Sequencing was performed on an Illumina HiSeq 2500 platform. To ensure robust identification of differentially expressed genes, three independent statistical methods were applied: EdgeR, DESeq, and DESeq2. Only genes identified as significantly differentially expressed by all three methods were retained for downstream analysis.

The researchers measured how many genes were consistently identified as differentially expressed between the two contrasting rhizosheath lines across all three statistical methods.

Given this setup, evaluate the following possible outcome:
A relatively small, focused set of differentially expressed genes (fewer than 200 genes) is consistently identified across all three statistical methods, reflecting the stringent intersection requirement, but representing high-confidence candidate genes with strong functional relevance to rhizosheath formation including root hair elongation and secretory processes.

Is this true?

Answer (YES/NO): NO